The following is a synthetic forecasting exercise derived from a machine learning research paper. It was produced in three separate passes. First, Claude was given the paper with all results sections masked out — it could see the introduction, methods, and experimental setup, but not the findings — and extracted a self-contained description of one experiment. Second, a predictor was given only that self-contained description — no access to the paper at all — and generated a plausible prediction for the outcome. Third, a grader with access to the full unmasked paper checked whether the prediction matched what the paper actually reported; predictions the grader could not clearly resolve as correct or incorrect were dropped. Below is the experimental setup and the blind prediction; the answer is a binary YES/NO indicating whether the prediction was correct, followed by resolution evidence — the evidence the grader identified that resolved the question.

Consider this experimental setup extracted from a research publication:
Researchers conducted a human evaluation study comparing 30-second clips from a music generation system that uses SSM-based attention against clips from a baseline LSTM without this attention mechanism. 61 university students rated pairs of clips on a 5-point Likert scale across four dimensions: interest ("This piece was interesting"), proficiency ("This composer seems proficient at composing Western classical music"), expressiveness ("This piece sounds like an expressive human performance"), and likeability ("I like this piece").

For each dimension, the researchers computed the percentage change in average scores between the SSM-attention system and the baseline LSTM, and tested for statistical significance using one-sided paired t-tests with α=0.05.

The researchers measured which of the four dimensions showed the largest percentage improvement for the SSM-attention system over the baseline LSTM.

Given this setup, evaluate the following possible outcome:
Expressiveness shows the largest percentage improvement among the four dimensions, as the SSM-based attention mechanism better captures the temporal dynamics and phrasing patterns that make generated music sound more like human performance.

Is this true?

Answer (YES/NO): NO